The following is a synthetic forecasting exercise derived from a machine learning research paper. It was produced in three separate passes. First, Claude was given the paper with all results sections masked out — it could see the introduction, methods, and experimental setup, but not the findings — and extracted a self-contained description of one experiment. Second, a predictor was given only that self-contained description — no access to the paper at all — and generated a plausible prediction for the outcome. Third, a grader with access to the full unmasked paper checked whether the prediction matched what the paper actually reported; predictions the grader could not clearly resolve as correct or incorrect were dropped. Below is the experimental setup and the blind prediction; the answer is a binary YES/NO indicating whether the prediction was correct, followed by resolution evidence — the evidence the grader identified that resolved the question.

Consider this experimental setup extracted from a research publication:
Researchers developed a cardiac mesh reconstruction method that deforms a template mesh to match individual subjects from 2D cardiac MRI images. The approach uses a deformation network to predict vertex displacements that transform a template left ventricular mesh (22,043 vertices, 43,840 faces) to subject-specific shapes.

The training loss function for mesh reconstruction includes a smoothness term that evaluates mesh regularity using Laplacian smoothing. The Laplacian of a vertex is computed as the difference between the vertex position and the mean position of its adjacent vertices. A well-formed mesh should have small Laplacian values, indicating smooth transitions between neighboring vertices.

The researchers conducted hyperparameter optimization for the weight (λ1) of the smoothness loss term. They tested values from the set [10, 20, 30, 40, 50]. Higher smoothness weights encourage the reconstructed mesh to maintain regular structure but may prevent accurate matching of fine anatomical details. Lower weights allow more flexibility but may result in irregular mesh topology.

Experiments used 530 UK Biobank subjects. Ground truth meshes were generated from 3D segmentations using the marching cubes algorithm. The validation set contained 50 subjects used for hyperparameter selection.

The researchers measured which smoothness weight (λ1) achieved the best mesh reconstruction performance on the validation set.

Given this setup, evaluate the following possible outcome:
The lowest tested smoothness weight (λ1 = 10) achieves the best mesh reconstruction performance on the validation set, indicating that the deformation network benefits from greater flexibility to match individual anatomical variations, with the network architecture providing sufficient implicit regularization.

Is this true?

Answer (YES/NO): NO